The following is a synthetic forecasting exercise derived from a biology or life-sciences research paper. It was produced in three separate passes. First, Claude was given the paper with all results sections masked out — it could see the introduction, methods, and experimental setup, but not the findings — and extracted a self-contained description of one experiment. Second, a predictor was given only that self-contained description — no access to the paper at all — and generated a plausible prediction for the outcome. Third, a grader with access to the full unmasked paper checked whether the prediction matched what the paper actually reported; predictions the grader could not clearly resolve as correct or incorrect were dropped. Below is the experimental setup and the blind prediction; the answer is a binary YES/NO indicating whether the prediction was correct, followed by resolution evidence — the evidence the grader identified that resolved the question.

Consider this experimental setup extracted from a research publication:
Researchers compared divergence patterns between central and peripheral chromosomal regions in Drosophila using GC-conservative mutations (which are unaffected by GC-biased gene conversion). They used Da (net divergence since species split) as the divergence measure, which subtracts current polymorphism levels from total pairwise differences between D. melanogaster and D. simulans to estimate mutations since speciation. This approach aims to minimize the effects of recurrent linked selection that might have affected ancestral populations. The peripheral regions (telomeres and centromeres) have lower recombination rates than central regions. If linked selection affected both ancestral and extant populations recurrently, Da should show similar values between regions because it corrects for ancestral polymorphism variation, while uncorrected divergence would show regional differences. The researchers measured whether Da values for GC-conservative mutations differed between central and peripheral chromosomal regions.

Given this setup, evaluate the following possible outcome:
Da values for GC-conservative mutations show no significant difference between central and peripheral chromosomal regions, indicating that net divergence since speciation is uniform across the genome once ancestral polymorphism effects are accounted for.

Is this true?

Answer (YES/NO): YES